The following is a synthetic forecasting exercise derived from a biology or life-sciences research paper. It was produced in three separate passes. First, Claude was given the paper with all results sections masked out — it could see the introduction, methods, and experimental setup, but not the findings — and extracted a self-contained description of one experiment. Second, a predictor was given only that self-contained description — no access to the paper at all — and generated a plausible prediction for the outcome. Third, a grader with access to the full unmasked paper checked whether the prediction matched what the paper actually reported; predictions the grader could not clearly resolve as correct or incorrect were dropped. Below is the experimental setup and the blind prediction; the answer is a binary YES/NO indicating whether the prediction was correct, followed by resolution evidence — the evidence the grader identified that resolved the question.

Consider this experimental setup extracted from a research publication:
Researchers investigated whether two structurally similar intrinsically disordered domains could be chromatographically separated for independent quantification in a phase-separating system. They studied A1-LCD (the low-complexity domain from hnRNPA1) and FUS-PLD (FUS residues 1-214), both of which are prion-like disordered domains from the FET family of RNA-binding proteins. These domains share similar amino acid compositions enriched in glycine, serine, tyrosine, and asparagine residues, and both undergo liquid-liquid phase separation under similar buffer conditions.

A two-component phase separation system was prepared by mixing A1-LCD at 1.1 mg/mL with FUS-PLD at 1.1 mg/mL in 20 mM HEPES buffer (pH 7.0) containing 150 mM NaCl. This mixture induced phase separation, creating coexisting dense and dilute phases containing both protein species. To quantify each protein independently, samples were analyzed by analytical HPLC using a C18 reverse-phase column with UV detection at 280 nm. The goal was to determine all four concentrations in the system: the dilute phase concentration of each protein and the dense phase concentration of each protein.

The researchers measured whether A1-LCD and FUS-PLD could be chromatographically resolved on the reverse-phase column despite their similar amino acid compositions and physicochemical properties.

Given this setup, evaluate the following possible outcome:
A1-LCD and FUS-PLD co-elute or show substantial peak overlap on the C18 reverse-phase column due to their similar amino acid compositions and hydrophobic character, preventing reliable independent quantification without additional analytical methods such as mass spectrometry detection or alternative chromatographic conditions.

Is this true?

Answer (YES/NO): NO